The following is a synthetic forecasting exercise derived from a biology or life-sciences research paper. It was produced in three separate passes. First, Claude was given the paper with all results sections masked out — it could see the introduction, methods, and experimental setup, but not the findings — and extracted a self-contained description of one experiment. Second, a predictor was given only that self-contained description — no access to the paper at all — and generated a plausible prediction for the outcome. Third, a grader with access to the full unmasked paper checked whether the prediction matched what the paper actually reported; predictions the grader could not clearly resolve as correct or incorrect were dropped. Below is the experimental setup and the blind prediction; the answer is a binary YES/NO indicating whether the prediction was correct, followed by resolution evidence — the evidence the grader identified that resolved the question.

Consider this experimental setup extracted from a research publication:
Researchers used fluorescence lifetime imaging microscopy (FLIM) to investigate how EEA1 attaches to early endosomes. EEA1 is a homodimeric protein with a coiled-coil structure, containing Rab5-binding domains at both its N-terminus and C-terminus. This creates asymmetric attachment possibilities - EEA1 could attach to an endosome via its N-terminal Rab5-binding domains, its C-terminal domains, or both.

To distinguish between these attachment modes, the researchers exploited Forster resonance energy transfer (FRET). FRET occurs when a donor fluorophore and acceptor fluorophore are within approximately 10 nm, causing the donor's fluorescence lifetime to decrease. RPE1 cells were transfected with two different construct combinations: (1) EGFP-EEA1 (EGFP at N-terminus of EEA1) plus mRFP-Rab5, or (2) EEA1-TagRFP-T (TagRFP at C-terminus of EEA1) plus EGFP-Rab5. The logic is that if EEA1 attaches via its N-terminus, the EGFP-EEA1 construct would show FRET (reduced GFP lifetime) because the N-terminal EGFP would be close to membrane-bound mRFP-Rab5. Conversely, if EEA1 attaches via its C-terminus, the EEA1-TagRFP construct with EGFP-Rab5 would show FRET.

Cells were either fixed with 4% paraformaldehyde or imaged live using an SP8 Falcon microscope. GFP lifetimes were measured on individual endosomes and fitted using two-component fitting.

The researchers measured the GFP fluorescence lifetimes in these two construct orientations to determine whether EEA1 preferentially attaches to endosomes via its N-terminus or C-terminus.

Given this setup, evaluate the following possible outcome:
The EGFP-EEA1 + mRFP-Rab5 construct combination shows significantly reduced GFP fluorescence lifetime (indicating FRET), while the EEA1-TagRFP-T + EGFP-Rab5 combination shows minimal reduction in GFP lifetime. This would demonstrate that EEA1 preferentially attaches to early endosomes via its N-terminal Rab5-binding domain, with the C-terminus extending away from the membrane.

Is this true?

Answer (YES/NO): NO